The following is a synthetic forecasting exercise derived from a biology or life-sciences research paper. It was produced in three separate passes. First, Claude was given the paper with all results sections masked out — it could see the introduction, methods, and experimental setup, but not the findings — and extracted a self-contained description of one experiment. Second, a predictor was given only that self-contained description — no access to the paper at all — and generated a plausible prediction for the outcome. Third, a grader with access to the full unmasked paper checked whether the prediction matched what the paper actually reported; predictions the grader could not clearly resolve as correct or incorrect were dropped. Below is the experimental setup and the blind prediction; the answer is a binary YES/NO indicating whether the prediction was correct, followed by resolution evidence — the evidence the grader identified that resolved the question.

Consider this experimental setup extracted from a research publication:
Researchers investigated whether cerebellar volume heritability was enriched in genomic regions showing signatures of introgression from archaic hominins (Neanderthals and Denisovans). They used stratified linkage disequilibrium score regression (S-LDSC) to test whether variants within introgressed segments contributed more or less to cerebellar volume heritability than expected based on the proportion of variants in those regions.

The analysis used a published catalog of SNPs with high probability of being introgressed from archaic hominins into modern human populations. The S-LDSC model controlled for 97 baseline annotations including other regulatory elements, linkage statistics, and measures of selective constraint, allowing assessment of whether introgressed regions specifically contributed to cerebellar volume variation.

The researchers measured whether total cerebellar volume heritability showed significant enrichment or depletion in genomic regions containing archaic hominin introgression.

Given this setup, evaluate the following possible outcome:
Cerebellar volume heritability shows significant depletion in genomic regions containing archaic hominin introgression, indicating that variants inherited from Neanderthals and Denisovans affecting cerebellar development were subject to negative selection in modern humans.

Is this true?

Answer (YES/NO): NO